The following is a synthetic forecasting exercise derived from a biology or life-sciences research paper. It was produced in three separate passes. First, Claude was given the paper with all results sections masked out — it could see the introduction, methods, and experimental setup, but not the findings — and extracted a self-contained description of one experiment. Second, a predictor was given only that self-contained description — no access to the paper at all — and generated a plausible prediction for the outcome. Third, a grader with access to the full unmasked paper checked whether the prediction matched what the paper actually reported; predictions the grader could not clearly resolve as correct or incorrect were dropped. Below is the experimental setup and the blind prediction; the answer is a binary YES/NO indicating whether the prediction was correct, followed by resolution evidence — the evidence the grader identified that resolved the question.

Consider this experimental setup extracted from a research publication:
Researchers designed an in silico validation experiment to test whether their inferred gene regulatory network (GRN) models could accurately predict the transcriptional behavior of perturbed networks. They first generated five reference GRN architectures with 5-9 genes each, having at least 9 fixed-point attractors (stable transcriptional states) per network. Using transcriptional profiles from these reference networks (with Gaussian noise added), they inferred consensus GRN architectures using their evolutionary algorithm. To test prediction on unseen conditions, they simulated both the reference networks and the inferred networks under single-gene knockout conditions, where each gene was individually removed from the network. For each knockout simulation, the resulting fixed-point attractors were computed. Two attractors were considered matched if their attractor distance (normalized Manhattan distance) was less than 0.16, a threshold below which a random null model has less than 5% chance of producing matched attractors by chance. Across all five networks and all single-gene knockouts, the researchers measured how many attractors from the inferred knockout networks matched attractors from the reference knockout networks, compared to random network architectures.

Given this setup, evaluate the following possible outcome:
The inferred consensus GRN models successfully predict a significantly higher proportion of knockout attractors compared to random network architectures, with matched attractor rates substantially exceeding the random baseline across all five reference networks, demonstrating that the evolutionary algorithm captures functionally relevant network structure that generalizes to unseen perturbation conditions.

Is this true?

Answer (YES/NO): YES